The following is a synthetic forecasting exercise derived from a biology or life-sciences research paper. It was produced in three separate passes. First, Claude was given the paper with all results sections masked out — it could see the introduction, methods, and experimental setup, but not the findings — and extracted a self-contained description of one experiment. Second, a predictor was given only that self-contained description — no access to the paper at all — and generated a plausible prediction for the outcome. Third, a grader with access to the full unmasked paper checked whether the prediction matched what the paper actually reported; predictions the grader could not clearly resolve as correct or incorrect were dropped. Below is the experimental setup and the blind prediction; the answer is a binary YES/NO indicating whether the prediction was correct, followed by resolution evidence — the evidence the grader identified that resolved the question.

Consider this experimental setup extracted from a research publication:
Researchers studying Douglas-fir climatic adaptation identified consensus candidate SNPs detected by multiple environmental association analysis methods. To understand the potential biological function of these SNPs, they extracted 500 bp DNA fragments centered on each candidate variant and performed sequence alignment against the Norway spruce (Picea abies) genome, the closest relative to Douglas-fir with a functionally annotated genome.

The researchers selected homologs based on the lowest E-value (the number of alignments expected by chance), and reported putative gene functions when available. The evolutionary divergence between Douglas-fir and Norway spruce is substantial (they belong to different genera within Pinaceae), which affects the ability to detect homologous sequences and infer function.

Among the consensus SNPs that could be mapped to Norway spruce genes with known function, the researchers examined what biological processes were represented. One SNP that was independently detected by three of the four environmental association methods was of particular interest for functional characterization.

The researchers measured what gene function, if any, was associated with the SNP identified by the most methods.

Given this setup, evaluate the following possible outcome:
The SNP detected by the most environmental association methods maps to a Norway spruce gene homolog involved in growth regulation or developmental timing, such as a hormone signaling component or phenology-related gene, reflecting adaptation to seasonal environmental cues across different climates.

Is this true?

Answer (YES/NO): YES